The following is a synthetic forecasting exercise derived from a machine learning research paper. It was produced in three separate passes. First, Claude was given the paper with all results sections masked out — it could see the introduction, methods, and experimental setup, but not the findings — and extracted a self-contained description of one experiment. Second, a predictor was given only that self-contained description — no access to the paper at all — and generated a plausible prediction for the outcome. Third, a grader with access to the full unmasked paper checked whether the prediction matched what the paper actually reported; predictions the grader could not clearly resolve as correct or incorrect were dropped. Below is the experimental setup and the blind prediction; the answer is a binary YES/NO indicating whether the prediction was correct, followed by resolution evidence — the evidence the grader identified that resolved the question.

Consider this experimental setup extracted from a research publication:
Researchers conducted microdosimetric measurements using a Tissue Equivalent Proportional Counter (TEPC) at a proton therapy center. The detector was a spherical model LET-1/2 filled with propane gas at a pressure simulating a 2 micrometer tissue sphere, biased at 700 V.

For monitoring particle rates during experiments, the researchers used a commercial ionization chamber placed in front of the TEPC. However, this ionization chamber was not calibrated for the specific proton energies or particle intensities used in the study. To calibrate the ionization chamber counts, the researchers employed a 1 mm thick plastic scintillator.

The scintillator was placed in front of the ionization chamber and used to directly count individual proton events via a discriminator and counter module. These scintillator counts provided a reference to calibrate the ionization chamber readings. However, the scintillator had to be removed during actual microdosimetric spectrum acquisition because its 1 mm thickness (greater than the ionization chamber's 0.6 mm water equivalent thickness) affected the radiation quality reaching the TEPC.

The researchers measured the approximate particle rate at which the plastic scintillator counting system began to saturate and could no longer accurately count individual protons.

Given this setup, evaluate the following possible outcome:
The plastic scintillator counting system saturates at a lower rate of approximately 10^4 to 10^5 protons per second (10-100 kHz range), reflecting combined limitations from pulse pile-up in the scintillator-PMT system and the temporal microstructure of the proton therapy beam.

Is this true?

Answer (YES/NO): NO